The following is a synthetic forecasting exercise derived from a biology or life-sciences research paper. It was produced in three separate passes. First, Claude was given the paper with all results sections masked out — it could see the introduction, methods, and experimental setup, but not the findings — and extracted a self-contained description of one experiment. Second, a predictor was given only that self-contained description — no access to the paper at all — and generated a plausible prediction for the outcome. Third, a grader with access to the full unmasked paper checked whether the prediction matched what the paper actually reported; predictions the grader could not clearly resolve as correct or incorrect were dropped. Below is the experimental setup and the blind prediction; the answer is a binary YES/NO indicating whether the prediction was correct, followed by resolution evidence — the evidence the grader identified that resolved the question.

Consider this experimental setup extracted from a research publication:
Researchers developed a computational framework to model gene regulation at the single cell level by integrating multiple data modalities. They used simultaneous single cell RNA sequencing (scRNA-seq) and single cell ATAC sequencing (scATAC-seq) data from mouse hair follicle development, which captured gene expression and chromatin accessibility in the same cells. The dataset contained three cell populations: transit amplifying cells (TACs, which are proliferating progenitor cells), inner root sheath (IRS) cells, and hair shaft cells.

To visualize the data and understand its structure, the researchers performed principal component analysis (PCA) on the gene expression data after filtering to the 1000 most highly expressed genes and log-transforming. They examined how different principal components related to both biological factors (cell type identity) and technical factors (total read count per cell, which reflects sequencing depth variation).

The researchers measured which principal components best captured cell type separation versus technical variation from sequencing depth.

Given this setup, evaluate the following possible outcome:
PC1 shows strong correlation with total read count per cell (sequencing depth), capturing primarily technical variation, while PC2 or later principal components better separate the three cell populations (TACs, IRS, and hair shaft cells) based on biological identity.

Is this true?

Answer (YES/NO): YES